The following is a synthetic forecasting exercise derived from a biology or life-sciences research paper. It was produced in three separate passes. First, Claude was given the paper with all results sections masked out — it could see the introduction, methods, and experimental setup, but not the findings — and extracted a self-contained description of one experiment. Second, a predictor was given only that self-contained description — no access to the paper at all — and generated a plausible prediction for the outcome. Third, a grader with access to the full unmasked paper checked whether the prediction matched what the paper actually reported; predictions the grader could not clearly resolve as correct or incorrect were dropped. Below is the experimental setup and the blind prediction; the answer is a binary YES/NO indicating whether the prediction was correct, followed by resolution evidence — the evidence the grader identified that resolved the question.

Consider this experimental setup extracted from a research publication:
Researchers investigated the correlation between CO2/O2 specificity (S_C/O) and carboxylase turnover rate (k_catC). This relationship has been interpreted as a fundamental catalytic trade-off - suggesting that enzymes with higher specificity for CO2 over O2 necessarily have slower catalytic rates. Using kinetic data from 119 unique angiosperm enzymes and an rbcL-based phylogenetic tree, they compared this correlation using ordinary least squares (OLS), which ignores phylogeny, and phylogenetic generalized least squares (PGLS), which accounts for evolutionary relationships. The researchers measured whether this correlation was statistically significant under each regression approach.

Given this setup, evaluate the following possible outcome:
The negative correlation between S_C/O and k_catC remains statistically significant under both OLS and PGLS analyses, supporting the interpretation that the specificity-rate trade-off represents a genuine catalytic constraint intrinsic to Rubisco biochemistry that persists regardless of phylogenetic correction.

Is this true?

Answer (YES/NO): NO